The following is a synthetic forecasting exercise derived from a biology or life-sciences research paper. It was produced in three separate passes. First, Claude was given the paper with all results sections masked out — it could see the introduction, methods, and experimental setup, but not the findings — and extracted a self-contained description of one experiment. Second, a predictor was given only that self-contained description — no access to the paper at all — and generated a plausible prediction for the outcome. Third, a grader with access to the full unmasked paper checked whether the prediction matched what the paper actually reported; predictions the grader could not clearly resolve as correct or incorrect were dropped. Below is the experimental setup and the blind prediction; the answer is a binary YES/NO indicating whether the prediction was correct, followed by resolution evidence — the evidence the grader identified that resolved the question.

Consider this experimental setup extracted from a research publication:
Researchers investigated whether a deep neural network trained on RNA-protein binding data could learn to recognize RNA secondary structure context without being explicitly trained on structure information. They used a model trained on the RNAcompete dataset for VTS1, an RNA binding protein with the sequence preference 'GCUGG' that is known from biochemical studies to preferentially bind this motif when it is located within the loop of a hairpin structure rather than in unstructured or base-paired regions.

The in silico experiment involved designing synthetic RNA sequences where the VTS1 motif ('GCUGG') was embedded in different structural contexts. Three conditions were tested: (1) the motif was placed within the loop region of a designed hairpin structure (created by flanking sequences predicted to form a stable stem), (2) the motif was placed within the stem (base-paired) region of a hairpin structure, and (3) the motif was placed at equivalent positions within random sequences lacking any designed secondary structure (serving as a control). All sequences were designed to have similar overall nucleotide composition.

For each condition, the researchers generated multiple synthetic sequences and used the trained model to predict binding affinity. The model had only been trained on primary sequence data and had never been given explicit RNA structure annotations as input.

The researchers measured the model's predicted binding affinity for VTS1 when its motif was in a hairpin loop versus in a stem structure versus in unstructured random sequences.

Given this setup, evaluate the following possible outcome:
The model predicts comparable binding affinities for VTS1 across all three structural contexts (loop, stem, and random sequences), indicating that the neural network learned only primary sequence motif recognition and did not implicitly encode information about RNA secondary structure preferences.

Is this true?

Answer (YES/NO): NO